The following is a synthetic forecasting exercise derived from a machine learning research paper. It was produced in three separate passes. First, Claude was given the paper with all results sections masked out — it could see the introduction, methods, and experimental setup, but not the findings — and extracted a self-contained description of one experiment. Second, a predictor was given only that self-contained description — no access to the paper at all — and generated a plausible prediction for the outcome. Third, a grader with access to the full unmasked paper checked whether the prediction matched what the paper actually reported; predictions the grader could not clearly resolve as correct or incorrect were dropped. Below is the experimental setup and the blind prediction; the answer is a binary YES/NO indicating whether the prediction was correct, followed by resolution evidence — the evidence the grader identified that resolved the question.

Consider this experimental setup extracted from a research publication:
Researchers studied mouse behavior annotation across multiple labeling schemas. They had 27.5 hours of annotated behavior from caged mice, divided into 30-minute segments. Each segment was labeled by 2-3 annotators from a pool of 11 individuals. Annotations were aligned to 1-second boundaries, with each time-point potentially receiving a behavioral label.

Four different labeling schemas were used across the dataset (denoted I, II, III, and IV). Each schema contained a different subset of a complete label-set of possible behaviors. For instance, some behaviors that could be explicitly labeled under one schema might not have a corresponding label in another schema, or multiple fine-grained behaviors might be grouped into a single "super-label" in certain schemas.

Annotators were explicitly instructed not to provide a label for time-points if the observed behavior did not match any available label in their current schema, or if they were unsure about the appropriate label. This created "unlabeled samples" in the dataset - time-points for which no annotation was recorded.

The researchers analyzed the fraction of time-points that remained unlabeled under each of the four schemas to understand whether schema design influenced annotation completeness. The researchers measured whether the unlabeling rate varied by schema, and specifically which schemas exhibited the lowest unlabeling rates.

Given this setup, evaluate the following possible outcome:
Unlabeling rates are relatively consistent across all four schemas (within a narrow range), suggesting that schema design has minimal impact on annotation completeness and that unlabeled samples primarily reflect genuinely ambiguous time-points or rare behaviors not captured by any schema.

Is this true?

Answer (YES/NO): NO